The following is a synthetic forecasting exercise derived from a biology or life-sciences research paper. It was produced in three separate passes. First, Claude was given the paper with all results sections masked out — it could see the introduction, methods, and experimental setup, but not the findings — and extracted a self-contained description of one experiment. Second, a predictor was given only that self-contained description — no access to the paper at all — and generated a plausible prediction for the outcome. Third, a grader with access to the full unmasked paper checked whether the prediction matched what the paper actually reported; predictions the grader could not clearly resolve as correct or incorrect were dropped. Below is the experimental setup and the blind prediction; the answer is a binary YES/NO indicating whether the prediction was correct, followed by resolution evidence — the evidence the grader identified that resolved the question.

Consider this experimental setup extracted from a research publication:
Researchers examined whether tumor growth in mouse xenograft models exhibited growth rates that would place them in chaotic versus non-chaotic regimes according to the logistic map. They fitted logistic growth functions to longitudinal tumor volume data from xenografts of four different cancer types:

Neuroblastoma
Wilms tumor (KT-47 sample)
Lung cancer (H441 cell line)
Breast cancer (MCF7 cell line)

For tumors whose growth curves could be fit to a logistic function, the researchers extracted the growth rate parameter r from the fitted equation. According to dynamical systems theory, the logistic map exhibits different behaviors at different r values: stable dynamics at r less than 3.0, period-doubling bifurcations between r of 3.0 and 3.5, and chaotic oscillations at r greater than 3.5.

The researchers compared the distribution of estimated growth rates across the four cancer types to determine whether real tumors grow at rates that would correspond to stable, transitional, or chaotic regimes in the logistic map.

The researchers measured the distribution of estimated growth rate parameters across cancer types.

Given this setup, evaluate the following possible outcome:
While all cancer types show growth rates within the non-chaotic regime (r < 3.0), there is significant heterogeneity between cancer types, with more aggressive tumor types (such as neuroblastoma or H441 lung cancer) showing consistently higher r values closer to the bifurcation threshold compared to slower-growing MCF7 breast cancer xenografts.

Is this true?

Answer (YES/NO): NO